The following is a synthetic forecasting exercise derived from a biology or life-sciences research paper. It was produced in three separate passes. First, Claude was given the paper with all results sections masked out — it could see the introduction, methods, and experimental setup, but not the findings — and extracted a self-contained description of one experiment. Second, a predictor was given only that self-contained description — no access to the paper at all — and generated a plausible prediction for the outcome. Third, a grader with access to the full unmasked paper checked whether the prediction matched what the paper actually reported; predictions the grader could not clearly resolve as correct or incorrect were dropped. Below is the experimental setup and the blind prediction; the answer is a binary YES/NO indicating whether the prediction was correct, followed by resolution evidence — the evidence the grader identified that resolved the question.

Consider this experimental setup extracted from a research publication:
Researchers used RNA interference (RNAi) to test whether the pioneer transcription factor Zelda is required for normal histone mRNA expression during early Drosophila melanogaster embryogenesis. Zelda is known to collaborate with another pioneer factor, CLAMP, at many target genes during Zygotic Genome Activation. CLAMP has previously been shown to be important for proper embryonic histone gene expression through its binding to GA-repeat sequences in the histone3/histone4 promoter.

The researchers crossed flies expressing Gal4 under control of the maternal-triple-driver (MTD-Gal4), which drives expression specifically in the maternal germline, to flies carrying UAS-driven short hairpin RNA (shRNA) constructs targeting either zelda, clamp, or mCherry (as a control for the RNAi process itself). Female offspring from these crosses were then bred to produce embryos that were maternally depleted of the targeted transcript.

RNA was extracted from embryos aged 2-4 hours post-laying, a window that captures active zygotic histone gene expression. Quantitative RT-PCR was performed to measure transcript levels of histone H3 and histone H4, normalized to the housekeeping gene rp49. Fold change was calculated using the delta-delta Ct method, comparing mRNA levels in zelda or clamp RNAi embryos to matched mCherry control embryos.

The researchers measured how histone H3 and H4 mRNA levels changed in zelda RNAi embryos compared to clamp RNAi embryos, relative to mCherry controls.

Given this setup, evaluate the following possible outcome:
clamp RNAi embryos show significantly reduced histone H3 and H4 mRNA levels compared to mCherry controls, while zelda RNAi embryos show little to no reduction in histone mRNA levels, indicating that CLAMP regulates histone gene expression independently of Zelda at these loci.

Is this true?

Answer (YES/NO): YES